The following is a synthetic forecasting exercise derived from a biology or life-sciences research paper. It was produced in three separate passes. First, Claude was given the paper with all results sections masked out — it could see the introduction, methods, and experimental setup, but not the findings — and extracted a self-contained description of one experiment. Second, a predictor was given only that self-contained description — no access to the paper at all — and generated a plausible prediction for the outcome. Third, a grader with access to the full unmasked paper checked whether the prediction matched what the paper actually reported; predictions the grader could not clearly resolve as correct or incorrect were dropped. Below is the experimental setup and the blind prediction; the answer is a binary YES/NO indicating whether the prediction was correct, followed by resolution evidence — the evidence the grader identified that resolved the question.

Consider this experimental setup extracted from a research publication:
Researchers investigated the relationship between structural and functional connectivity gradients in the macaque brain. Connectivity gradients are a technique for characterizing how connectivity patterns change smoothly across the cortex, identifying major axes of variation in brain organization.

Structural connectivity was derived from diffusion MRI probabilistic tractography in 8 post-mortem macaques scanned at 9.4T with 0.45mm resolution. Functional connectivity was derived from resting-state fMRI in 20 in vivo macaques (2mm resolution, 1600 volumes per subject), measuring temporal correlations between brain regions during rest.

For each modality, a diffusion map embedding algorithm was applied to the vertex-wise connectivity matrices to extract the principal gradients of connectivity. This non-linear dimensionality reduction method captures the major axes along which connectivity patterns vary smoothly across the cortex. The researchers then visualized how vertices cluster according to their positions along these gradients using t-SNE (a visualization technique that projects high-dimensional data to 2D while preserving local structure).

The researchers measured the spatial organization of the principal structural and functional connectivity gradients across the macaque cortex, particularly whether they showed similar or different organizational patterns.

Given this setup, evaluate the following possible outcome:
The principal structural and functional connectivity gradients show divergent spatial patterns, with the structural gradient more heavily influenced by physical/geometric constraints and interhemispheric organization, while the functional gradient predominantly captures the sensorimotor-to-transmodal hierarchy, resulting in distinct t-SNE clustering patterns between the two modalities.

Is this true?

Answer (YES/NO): NO